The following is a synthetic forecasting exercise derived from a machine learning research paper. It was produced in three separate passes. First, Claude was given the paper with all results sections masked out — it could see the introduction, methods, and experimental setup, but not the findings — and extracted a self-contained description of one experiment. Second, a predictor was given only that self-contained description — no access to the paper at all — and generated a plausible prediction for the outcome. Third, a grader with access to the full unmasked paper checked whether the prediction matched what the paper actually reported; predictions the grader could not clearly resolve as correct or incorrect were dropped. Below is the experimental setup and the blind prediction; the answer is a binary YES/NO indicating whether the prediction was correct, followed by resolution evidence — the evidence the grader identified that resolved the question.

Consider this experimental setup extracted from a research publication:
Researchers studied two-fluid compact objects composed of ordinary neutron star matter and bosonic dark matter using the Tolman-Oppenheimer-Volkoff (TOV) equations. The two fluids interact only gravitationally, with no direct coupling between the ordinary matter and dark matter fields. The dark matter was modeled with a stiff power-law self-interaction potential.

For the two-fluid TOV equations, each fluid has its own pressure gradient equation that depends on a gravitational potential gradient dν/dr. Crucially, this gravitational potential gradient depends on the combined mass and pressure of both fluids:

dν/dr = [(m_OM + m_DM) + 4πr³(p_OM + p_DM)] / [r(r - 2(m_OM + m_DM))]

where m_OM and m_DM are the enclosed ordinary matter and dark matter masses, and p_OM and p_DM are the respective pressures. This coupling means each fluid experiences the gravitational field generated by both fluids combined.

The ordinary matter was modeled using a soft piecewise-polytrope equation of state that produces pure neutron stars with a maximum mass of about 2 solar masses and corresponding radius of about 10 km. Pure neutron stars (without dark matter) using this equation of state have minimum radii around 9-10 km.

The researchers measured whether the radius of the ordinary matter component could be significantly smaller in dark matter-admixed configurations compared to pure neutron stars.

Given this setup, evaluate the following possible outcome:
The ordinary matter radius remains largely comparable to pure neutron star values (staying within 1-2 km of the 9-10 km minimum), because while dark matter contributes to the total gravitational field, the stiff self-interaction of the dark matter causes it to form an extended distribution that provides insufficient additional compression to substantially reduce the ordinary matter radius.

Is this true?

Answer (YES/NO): NO